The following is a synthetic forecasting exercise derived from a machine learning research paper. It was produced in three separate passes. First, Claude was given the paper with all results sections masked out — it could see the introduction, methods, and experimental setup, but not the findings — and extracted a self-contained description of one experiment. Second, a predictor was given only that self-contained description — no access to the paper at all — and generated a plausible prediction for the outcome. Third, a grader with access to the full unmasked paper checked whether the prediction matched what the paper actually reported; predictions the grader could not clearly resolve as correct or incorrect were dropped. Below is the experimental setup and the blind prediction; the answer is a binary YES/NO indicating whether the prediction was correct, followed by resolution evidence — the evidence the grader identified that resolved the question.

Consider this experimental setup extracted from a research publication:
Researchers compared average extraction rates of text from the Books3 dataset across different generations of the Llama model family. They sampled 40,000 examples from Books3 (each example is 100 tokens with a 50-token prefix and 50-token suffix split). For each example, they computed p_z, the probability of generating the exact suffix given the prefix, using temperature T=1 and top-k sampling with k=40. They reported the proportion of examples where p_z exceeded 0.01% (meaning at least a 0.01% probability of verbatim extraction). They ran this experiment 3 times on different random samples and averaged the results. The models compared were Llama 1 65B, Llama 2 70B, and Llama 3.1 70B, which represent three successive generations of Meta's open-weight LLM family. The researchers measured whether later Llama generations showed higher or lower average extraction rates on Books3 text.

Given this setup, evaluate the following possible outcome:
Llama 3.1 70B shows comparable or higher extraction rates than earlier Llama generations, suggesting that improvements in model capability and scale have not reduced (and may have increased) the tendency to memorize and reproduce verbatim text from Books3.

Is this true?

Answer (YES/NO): YES